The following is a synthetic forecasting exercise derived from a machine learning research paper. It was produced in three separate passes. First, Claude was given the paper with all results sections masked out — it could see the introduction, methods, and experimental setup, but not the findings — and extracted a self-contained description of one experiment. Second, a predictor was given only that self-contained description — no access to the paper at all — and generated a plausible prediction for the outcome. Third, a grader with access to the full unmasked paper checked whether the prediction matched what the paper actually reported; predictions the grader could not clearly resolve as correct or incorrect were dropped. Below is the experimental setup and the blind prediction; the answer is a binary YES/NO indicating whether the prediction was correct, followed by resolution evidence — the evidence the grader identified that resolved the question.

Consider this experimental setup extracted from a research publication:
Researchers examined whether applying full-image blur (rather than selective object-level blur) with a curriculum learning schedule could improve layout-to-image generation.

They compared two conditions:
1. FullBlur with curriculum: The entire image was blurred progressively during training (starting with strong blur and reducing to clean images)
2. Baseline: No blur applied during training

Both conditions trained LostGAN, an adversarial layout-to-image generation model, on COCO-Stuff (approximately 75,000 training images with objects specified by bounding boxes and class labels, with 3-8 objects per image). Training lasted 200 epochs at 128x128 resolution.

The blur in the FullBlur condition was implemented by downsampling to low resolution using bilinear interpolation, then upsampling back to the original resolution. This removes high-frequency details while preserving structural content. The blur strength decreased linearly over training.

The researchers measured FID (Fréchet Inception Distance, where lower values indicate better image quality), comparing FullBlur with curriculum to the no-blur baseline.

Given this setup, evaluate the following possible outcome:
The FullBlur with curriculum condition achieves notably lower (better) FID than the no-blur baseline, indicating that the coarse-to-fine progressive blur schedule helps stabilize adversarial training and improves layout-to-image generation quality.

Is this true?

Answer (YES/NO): NO